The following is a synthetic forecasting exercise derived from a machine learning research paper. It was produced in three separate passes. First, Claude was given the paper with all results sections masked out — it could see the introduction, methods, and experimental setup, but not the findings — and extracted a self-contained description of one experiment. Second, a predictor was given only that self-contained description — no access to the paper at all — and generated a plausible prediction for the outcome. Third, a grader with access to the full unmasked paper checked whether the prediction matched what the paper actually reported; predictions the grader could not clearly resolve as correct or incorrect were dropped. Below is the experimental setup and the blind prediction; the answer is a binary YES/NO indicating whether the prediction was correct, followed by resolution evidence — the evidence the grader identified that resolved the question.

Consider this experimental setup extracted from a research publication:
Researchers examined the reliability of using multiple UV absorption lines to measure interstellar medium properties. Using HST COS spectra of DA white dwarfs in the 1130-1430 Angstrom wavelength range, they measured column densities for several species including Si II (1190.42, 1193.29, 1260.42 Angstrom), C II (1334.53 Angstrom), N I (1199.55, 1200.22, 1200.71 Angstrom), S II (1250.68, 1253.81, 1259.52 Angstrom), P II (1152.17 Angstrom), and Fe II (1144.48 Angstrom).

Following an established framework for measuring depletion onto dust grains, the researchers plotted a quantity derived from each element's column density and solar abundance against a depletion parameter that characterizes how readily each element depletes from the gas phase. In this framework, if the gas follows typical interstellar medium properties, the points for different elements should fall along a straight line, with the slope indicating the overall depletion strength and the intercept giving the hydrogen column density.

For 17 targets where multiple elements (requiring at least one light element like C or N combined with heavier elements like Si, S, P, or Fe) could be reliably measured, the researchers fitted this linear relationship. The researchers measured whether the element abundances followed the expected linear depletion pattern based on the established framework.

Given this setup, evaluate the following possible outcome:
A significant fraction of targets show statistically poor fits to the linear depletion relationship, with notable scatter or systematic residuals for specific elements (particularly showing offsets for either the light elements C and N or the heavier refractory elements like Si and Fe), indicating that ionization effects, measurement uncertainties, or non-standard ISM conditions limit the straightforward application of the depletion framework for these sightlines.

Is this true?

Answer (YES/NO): NO